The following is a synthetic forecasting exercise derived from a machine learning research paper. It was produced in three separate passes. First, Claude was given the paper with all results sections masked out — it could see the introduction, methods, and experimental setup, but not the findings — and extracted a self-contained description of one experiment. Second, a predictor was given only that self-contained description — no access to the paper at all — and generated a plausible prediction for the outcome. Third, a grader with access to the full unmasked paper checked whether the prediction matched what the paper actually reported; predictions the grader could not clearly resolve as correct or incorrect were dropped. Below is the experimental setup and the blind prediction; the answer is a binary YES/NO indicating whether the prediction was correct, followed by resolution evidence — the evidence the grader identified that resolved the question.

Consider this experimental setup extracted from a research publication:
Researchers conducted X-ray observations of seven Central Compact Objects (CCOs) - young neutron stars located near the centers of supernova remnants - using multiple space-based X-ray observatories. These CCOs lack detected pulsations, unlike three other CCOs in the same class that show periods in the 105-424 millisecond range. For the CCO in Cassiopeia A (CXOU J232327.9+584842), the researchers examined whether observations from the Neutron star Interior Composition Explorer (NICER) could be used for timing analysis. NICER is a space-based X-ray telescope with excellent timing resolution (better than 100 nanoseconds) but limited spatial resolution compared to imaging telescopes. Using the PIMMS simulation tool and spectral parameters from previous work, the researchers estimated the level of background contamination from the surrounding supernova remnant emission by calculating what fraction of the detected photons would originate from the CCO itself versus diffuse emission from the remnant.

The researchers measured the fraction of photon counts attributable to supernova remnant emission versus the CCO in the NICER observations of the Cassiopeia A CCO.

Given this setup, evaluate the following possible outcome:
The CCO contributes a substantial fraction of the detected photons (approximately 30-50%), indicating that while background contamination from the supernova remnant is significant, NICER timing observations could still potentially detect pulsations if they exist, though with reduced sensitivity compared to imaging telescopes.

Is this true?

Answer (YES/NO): NO